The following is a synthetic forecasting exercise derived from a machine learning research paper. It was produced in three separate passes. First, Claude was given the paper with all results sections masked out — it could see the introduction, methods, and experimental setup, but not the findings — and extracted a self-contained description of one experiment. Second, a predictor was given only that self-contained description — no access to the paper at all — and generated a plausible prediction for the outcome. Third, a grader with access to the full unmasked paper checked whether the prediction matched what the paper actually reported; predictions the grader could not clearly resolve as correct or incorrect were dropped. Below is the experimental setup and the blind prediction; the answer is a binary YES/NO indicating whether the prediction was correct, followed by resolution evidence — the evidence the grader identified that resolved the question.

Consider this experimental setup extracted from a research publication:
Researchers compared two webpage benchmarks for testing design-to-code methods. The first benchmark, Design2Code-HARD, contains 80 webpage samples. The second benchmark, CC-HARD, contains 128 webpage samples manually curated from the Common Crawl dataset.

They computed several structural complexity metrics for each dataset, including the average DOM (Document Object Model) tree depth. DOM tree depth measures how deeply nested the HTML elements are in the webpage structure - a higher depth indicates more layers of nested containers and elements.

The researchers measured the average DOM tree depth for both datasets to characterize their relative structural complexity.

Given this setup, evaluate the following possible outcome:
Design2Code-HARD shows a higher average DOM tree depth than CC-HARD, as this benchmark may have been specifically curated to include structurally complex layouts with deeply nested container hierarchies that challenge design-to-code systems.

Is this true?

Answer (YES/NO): NO